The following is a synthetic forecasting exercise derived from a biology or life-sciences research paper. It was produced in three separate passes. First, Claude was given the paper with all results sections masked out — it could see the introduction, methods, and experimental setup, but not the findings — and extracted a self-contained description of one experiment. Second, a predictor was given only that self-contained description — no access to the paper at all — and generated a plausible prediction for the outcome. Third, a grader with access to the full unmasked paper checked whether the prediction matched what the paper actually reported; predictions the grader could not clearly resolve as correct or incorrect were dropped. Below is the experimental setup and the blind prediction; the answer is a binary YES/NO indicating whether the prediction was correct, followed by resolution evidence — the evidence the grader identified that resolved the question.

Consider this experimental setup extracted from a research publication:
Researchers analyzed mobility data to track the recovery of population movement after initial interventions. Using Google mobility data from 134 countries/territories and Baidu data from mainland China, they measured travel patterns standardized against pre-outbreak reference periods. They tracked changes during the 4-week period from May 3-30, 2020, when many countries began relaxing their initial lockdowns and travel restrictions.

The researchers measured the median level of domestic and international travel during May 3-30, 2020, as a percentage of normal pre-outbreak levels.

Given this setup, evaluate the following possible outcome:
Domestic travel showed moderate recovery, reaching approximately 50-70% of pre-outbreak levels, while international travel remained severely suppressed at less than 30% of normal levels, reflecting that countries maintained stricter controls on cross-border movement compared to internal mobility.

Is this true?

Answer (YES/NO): NO